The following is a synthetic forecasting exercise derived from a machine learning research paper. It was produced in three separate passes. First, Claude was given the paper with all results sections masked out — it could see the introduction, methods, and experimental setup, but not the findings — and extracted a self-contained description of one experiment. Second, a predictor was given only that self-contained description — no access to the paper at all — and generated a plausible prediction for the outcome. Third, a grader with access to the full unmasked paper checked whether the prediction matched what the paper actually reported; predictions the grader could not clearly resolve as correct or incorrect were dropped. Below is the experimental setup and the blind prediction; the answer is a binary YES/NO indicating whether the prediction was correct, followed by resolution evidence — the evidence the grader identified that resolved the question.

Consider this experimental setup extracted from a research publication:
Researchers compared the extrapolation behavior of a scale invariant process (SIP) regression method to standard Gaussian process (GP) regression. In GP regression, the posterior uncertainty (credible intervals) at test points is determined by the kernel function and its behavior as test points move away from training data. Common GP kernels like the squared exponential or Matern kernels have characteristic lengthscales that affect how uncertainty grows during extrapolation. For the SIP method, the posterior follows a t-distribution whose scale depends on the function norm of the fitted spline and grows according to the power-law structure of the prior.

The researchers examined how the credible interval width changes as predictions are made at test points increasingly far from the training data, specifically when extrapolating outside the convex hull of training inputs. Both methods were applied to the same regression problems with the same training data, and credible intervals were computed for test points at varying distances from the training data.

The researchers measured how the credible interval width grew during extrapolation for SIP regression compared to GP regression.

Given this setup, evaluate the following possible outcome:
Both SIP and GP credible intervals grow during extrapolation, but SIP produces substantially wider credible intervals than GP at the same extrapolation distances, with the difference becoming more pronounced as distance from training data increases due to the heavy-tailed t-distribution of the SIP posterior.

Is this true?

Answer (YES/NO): NO